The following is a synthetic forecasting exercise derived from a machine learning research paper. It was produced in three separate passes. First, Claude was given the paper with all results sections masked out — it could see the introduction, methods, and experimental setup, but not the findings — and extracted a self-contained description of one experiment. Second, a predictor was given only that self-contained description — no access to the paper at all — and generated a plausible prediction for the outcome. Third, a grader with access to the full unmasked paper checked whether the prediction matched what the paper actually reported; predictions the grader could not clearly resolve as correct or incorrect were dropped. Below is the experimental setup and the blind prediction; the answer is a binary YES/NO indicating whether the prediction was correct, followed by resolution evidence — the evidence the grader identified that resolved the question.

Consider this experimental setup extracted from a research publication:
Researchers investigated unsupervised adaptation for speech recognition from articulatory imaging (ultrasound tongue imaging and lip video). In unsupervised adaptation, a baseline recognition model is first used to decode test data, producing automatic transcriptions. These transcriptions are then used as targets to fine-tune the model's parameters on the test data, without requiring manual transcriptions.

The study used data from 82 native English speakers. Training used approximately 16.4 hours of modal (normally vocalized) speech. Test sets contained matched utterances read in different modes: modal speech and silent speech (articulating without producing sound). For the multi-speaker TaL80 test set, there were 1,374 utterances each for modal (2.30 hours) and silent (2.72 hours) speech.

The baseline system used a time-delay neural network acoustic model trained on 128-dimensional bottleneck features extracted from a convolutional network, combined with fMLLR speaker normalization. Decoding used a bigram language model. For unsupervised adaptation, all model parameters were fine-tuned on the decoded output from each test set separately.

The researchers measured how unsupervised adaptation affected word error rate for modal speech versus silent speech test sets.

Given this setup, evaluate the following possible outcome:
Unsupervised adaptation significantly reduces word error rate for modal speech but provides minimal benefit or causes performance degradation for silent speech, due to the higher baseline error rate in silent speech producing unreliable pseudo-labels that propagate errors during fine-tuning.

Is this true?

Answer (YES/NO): NO